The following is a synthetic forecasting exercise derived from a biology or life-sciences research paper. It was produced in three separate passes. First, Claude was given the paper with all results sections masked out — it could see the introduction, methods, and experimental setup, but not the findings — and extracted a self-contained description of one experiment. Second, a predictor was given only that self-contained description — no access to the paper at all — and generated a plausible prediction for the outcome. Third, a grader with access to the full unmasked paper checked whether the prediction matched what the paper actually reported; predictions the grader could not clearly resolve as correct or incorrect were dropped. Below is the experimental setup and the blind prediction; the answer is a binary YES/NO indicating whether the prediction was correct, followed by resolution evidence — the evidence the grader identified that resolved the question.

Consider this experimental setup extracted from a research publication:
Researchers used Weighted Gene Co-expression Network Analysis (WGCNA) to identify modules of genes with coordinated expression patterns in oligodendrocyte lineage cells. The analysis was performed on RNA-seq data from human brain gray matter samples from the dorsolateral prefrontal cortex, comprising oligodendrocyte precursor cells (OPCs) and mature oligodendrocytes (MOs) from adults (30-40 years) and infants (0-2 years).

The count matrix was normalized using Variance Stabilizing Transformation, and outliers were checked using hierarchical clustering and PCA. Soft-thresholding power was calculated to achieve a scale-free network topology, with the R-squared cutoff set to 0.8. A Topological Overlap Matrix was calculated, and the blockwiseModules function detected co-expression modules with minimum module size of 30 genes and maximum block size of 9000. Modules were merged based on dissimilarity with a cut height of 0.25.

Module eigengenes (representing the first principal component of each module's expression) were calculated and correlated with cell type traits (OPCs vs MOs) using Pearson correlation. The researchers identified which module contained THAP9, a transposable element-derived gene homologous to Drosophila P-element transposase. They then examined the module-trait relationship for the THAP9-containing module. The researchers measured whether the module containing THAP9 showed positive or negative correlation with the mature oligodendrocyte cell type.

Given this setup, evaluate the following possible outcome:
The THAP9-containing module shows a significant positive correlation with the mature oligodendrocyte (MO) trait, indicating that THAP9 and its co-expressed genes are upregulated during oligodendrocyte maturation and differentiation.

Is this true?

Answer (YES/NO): YES